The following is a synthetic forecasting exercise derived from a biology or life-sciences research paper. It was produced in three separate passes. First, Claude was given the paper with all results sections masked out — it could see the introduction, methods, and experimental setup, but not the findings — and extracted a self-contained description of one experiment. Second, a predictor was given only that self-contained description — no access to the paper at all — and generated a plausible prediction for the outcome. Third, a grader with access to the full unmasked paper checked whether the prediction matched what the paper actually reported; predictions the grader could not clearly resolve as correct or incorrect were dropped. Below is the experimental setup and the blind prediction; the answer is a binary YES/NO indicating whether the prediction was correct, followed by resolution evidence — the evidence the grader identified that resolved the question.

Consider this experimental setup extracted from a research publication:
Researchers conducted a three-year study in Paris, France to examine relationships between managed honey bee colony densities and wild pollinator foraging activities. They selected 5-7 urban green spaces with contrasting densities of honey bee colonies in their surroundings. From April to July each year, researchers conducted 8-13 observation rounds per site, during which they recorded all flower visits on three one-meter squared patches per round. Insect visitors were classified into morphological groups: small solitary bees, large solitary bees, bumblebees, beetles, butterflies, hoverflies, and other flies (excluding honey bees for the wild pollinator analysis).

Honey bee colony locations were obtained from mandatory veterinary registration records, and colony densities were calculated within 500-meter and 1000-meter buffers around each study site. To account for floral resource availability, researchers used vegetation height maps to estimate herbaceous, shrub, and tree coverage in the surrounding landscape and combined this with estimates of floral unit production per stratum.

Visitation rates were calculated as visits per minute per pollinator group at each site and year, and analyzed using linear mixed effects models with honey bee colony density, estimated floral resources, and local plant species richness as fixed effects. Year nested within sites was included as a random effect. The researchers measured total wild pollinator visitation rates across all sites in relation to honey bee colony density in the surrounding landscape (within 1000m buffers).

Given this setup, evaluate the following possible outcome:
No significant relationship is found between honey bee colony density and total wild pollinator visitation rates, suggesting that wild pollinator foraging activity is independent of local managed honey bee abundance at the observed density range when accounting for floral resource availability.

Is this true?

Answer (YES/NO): NO